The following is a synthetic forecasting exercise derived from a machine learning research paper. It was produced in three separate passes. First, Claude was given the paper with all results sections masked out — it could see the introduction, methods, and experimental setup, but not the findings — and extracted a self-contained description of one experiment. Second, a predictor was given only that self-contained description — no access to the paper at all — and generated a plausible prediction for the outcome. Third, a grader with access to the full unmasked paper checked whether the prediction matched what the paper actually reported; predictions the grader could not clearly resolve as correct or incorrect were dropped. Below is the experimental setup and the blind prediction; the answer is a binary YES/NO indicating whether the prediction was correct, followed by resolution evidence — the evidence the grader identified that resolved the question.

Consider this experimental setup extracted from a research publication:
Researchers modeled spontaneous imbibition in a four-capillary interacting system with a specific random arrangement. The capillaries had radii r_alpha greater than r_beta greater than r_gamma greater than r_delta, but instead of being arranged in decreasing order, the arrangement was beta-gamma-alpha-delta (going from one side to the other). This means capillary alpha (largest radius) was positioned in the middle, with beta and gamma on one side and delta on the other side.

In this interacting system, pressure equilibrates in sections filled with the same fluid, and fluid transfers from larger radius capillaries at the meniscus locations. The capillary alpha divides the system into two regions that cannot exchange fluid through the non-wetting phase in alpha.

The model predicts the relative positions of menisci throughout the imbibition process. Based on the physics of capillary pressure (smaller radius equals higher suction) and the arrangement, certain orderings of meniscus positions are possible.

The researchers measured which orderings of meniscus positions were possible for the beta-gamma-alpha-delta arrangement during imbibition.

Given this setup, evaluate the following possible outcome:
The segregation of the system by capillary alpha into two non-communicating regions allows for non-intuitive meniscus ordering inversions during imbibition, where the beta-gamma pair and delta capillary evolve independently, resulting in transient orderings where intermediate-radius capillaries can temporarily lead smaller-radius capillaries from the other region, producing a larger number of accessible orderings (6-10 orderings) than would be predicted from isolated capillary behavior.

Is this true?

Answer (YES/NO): NO